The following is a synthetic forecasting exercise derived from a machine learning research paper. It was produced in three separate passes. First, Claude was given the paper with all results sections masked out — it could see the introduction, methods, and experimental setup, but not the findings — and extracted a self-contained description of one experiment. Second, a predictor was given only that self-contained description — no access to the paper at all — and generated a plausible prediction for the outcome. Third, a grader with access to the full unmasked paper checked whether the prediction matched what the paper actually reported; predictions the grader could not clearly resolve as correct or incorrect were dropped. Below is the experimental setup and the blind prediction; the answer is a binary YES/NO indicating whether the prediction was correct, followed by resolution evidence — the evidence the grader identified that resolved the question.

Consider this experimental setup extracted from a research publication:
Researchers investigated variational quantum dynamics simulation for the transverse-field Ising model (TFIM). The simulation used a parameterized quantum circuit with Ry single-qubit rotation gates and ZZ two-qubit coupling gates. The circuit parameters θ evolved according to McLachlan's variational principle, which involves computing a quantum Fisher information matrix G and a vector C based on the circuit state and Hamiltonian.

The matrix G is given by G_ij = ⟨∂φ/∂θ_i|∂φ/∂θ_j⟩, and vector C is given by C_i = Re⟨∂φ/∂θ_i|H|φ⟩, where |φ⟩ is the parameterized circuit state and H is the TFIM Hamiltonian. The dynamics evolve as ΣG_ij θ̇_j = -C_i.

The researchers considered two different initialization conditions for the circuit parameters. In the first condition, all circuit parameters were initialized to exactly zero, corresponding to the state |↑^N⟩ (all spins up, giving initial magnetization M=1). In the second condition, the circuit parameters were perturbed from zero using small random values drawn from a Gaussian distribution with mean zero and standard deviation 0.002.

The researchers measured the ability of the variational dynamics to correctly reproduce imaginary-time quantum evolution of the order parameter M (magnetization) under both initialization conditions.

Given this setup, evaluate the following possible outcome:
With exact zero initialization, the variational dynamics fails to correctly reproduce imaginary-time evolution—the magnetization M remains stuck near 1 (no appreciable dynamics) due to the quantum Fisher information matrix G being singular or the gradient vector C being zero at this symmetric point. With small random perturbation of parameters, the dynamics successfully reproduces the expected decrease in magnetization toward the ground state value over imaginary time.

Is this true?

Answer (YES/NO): YES